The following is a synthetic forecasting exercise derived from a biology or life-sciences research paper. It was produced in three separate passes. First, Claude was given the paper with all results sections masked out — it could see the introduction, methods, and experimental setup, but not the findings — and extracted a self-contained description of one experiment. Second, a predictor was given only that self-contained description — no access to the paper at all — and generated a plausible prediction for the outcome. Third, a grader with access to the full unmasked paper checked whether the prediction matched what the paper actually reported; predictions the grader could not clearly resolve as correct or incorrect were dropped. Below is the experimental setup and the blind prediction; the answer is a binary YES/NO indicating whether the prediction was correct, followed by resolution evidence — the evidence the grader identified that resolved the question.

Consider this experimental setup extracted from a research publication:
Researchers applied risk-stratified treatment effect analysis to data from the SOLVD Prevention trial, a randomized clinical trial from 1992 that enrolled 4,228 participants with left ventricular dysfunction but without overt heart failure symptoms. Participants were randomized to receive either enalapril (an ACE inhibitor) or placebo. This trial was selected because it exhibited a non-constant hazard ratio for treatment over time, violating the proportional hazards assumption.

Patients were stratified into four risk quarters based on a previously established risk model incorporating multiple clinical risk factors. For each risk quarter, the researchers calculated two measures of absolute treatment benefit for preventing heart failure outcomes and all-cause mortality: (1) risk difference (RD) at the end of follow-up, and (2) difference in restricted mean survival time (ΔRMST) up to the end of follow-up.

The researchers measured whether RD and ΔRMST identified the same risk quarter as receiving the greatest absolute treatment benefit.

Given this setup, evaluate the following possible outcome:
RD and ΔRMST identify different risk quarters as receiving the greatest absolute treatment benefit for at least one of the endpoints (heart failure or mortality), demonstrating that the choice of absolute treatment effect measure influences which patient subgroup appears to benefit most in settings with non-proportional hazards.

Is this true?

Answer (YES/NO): YES